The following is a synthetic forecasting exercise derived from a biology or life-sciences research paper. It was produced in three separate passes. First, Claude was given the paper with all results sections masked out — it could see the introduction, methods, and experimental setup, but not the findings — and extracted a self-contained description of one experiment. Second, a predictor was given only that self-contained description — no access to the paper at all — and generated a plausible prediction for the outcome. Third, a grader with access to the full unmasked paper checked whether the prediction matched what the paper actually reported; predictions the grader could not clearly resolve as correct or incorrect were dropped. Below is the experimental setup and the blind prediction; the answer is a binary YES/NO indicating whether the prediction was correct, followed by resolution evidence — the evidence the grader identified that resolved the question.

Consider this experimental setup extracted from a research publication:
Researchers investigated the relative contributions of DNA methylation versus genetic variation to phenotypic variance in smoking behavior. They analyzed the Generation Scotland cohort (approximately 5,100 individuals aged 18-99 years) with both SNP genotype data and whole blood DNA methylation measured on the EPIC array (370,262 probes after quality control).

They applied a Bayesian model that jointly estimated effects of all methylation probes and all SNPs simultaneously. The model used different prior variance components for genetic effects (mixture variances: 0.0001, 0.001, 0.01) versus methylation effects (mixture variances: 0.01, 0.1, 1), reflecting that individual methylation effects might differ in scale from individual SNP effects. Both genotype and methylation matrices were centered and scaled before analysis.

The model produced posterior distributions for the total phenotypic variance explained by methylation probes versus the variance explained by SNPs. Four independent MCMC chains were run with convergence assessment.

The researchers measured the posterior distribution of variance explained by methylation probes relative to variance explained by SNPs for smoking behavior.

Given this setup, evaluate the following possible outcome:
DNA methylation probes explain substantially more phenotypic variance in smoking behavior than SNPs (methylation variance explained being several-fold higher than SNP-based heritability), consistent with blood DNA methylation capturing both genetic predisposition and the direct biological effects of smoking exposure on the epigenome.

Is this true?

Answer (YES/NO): YES